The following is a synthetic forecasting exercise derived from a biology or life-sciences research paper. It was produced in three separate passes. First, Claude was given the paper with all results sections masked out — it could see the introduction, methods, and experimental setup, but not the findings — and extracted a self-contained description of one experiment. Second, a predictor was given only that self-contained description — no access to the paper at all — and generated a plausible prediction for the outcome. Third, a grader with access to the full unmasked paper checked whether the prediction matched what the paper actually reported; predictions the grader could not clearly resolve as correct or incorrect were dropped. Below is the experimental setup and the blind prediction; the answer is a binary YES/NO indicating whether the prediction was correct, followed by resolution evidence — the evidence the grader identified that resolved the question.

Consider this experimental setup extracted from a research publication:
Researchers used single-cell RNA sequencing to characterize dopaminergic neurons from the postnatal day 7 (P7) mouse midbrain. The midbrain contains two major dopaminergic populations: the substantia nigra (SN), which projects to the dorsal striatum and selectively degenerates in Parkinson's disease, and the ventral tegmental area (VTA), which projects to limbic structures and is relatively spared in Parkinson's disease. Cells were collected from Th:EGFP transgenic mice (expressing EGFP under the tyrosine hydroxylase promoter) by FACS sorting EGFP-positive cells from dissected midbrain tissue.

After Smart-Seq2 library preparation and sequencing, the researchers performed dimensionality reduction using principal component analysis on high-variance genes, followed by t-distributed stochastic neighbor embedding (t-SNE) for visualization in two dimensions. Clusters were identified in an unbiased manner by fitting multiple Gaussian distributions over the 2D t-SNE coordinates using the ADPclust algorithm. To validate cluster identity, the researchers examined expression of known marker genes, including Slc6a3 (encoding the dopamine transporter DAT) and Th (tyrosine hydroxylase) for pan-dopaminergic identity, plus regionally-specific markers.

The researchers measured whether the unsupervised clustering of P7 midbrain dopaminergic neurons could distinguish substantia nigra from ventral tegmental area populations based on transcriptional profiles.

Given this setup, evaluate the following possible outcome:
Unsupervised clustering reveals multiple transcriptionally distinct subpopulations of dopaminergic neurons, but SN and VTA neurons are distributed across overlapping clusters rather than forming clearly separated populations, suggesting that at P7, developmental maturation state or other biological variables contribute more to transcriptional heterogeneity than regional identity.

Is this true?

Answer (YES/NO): NO